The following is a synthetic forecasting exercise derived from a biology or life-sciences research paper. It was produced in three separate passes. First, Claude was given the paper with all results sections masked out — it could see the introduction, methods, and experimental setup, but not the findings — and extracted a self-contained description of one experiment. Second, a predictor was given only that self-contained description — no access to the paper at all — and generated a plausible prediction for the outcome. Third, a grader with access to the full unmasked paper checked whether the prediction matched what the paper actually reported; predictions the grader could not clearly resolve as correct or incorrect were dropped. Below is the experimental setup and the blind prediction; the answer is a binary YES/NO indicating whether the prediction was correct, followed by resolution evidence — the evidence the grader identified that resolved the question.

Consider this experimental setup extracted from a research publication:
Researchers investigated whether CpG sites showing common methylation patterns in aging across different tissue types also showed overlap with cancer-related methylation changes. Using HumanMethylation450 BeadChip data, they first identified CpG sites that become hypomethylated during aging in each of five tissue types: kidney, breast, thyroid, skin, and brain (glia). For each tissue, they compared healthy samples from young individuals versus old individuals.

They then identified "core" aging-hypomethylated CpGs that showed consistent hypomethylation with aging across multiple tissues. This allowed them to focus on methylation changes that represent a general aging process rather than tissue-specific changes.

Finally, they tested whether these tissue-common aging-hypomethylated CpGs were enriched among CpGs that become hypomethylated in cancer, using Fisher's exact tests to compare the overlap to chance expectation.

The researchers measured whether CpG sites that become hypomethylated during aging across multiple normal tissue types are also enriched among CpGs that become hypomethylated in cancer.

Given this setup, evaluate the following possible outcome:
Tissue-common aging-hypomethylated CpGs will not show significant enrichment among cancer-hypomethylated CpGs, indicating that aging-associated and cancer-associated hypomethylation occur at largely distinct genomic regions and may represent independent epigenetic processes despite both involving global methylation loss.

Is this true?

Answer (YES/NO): YES